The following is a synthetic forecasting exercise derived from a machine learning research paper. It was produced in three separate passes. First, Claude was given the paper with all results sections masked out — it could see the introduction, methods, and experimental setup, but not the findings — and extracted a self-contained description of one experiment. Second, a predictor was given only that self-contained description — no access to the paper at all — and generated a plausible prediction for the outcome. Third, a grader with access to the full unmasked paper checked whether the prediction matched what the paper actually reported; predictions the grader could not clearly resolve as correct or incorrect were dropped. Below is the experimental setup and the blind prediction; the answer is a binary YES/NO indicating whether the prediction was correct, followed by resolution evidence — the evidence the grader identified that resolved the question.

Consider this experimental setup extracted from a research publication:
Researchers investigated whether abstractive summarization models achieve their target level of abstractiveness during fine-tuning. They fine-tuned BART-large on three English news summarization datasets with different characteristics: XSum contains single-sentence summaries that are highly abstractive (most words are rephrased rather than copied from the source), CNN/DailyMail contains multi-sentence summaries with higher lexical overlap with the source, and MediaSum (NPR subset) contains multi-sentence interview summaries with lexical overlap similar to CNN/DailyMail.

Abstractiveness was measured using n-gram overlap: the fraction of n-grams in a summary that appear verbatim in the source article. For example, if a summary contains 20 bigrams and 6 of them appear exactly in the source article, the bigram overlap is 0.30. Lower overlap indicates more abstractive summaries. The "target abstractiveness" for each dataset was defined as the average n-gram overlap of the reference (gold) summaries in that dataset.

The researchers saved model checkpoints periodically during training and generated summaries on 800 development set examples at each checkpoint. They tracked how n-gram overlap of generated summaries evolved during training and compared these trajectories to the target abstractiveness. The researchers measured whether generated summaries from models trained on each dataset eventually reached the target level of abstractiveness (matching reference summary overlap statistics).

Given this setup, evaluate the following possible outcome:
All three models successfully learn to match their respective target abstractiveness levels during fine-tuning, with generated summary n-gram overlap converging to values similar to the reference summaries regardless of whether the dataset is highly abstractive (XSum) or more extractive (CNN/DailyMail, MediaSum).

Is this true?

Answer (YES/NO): NO